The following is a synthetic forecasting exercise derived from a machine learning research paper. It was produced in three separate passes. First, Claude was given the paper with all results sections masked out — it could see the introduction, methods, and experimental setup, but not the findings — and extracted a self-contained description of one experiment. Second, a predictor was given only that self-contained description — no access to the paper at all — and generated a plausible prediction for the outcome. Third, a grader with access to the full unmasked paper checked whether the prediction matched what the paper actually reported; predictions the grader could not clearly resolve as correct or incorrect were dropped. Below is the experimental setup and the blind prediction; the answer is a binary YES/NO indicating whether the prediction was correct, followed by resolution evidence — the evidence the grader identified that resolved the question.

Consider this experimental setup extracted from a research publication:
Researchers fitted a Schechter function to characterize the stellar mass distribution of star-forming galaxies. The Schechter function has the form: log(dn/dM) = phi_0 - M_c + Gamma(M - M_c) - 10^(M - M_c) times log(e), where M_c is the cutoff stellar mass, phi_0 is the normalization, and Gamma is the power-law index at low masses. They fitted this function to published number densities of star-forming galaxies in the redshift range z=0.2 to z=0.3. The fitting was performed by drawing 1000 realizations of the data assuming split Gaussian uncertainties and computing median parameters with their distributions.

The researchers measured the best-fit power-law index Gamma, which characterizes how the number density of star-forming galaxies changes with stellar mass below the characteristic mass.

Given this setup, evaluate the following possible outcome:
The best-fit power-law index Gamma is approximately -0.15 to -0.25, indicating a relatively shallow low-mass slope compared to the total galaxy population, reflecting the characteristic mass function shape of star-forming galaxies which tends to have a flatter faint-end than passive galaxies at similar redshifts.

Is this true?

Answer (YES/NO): NO